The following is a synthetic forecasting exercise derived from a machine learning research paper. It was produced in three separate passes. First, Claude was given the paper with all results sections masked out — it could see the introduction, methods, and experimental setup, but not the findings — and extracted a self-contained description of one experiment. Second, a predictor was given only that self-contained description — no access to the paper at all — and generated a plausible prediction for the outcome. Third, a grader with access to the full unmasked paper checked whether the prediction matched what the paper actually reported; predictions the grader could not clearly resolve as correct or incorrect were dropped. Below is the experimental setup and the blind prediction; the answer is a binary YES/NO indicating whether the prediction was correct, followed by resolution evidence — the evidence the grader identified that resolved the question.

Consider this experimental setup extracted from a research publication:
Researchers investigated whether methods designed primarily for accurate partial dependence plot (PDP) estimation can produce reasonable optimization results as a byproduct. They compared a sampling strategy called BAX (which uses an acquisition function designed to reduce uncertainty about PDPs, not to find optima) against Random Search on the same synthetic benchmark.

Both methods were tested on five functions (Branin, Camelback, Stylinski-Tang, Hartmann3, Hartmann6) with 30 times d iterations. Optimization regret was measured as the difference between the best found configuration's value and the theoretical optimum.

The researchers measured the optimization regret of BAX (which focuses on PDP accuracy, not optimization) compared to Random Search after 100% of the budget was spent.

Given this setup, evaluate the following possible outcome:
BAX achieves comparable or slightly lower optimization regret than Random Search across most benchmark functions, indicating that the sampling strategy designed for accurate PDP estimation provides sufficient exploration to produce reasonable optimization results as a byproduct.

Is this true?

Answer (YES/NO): NO